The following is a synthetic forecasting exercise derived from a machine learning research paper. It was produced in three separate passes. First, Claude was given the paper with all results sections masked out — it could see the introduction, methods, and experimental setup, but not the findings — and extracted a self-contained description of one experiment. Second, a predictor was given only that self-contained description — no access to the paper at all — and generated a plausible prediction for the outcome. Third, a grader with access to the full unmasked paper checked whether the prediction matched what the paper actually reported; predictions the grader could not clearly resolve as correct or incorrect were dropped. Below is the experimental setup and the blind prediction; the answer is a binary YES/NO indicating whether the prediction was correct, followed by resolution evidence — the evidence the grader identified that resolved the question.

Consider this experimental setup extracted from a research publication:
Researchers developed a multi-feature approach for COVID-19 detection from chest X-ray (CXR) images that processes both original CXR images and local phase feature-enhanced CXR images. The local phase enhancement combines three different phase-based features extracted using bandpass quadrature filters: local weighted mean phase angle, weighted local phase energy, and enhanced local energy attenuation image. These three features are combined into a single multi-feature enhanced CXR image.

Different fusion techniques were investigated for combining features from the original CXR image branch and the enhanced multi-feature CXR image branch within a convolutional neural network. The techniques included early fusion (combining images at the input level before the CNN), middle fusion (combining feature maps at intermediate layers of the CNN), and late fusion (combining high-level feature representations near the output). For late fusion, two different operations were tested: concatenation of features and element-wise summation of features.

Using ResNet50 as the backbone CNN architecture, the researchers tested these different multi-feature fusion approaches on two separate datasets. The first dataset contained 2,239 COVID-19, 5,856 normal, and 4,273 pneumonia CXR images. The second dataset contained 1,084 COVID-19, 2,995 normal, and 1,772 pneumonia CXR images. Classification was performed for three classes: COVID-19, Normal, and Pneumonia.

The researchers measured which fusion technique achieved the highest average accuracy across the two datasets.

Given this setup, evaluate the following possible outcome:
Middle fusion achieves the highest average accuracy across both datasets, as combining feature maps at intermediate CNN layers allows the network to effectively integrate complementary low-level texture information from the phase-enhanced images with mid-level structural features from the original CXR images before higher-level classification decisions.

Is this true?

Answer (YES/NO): NO